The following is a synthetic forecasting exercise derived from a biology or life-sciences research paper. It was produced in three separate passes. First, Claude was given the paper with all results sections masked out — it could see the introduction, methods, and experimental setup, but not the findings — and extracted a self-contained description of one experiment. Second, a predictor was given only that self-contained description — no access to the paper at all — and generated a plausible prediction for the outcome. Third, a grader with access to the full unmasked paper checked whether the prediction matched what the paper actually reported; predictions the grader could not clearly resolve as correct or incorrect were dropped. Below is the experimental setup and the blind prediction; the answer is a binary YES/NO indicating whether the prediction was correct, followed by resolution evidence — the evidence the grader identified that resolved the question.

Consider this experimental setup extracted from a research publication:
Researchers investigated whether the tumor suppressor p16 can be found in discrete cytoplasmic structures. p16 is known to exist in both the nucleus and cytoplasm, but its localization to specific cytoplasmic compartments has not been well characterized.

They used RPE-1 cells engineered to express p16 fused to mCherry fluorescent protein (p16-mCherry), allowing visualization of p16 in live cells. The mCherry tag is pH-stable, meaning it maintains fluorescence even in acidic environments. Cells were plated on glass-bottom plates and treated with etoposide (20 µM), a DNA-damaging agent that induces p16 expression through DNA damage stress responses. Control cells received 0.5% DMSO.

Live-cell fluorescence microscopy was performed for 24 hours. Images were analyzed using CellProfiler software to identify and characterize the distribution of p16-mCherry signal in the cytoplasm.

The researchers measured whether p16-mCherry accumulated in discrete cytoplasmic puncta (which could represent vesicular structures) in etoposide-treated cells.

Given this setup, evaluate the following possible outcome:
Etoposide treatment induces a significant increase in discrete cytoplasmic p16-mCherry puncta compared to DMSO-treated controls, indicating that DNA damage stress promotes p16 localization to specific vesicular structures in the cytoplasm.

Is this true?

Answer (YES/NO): YES